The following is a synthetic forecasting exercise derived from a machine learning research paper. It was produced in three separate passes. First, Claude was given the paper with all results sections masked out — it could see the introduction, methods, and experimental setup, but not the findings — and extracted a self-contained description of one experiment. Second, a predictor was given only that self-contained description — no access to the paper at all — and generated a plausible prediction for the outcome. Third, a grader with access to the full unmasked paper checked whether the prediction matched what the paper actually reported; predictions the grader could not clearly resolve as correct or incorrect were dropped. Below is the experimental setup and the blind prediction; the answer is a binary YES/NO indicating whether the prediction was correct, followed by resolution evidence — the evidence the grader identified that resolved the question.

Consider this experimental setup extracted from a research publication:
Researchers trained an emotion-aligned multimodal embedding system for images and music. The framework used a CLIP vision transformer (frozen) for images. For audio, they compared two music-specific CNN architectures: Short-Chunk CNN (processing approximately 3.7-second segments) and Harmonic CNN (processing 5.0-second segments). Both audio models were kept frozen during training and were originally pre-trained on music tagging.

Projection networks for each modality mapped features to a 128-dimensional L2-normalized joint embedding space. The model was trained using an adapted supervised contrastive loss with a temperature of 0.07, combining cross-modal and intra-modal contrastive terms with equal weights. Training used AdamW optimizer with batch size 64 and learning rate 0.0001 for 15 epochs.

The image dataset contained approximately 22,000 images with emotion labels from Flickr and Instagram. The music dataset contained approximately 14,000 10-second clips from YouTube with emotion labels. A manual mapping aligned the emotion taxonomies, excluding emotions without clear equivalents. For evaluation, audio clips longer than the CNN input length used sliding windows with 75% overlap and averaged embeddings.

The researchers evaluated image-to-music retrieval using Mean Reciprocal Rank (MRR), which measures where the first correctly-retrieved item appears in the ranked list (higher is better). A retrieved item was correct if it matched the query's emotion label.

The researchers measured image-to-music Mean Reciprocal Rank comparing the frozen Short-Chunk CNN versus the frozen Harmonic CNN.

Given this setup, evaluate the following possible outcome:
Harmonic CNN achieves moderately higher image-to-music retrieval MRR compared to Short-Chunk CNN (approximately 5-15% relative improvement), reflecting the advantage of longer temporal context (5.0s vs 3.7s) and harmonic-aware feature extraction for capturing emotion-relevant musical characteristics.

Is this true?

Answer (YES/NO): YES